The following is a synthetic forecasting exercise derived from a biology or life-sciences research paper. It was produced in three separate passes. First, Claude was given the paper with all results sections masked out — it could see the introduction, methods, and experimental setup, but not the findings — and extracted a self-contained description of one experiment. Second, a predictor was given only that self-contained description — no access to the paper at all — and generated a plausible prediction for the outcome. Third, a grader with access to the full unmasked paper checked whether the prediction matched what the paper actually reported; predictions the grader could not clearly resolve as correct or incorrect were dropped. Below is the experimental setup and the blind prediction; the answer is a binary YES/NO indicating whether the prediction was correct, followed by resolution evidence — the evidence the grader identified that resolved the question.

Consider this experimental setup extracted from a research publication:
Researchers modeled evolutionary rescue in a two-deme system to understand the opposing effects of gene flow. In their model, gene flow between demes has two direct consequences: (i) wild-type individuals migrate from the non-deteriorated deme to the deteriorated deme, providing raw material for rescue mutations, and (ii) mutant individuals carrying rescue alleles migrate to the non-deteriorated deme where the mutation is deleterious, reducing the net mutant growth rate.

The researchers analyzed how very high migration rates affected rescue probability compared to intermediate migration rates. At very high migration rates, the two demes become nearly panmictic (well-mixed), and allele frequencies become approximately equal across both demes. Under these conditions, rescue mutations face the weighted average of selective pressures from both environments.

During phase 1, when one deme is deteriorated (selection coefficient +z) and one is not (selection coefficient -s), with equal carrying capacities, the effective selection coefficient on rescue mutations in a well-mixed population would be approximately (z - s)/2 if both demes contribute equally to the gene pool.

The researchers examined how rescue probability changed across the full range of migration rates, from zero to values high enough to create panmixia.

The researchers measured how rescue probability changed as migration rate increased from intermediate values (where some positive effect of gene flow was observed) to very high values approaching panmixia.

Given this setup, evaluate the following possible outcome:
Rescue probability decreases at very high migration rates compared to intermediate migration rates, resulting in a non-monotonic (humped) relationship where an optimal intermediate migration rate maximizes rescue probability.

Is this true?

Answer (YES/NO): YES